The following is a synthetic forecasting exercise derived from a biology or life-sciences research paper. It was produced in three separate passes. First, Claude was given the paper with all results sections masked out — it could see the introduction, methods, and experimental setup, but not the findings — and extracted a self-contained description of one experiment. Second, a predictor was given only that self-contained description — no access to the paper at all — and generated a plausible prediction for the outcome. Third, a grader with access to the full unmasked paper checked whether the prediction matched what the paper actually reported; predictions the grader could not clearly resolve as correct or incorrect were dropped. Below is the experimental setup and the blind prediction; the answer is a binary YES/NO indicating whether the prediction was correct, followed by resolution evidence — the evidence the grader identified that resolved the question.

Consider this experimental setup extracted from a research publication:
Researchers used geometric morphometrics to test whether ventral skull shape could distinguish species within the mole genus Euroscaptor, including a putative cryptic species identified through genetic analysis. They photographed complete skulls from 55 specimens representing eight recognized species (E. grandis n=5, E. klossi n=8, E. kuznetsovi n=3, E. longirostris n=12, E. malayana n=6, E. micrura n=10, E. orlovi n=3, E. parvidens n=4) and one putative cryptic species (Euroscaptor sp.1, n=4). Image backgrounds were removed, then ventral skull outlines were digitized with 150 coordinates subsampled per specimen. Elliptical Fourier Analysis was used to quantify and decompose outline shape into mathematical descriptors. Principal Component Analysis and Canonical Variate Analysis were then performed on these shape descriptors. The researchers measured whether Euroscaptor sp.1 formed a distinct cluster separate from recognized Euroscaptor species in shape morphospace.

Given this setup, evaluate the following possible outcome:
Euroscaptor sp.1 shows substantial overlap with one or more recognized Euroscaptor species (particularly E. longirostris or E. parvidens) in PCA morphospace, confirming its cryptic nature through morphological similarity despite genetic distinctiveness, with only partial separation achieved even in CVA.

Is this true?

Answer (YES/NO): NO